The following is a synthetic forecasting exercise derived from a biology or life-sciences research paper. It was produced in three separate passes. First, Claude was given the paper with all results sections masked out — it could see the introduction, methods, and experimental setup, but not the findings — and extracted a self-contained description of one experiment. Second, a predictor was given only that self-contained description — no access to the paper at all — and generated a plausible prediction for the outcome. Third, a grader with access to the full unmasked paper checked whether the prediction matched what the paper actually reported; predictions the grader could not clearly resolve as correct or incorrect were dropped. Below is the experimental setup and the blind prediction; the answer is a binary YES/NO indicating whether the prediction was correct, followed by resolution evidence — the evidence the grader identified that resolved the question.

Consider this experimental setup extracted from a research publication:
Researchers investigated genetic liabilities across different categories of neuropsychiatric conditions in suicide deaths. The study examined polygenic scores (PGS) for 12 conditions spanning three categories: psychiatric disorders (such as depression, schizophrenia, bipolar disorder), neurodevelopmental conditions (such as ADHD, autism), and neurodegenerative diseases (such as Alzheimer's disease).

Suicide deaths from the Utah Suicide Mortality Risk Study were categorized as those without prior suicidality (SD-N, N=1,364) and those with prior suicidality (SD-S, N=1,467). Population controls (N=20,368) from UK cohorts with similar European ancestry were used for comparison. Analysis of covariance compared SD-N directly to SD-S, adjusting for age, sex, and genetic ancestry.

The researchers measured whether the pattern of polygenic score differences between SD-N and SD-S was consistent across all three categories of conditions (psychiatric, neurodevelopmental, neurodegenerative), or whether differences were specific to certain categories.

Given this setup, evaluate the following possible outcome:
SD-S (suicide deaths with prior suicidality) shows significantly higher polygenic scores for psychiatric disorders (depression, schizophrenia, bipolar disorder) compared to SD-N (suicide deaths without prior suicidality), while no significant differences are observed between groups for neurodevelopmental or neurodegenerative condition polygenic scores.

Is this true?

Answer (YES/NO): NO